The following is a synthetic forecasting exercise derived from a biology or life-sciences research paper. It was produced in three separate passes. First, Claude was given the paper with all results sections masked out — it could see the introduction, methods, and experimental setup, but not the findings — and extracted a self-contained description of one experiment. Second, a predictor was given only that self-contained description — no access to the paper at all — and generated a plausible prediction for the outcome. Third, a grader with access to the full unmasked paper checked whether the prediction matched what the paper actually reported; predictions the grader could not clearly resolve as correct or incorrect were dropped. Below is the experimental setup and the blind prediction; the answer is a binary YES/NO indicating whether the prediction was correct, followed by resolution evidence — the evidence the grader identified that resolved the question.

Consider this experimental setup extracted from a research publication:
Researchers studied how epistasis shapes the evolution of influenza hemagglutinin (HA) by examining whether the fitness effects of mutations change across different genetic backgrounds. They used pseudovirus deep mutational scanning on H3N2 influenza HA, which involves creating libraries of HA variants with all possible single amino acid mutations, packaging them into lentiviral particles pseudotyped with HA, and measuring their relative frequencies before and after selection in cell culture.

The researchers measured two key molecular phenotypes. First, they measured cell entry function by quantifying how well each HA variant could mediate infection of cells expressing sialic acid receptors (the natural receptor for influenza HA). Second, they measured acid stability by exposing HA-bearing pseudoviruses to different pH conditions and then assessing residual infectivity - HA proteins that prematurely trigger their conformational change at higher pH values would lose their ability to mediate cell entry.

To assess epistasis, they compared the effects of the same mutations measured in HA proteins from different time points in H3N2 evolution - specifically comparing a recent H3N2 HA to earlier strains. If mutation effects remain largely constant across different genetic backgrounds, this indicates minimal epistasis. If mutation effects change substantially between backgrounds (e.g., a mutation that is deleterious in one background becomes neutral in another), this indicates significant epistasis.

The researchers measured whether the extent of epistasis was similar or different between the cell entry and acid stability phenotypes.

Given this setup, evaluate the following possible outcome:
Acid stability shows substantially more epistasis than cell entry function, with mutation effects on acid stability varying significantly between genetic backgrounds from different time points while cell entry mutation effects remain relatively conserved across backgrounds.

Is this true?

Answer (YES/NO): NO